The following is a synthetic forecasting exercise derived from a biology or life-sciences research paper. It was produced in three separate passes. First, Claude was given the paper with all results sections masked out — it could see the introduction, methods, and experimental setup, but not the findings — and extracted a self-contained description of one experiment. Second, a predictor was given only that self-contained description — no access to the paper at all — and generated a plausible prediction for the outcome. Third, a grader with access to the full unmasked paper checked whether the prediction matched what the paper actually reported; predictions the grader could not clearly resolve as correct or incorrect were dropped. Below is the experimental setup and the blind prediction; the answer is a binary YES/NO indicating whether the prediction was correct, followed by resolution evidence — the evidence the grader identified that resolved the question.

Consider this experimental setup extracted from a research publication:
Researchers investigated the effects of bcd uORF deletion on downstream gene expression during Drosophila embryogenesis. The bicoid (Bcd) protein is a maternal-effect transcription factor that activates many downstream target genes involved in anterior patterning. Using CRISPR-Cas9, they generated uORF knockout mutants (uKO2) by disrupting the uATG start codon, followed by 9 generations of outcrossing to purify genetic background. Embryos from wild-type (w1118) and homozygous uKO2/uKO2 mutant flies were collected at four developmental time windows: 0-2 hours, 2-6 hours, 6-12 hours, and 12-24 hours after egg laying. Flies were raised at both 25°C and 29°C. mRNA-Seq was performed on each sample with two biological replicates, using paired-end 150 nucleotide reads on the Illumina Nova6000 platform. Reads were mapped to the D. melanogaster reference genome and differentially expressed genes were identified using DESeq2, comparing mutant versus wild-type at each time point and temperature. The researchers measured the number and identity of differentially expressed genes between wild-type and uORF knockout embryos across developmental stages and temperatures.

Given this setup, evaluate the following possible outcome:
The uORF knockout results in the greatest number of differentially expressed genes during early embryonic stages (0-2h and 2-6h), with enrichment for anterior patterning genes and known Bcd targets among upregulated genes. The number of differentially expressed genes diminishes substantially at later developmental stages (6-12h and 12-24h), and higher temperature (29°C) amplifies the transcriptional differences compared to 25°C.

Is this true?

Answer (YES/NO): NO